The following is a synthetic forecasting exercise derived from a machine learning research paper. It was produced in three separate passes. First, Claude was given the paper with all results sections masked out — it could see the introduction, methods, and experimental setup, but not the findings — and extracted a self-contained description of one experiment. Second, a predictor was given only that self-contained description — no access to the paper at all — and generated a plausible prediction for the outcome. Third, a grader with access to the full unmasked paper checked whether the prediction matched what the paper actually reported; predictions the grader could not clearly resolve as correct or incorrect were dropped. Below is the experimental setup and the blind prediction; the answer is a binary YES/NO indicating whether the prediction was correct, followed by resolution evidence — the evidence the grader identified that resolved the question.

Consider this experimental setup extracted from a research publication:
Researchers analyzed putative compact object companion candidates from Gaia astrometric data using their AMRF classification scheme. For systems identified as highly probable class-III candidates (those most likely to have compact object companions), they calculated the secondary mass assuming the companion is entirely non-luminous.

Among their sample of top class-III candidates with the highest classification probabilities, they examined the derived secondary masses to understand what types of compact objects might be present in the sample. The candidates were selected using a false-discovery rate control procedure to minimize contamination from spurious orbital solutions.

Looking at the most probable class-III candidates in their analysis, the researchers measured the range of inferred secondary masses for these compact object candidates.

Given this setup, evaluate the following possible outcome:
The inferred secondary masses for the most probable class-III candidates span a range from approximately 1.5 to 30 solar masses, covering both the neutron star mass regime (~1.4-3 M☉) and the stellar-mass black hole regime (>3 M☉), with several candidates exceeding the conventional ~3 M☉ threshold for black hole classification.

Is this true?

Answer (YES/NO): NO